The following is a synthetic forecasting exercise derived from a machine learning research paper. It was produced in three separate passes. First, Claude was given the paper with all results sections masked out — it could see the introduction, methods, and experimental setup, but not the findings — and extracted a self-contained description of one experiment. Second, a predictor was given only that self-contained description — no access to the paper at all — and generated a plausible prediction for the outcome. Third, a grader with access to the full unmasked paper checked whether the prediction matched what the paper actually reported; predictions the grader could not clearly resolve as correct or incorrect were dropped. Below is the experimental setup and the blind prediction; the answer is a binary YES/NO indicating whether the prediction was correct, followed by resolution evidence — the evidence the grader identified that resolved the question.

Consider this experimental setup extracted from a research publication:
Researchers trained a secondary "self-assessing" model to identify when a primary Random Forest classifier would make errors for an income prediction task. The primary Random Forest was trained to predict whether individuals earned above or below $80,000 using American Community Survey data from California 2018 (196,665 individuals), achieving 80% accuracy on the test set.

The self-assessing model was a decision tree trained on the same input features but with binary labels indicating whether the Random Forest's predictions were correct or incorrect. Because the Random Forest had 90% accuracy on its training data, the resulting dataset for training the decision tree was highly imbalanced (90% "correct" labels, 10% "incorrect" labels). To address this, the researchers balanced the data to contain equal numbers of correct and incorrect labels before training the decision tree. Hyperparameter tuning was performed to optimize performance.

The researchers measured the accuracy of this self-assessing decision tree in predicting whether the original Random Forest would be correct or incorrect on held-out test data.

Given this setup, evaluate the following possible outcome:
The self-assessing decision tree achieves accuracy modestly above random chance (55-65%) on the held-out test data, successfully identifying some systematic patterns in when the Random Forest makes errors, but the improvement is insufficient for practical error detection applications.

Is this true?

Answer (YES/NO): NO